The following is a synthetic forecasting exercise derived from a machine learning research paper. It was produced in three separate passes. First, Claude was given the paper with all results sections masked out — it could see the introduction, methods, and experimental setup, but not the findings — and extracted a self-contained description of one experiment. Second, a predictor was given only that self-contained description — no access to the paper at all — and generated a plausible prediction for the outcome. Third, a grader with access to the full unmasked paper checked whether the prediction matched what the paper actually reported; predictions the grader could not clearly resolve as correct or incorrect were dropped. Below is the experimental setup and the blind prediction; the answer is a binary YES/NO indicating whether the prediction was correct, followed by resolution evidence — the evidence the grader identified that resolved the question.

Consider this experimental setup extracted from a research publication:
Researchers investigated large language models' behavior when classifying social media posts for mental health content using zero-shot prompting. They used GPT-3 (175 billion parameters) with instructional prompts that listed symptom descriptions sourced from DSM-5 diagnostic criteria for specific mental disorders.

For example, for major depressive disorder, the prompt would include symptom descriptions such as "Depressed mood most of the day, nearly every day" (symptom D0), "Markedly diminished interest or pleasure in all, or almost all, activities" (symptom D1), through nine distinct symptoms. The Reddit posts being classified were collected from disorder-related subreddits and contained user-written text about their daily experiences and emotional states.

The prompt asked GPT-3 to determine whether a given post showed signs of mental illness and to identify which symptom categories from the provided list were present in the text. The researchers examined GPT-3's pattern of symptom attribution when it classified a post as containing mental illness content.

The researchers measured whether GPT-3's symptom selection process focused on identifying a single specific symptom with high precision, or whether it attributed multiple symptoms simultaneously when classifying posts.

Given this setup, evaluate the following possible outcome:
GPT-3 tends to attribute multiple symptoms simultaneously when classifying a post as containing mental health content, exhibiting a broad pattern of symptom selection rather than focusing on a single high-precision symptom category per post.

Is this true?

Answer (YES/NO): YES